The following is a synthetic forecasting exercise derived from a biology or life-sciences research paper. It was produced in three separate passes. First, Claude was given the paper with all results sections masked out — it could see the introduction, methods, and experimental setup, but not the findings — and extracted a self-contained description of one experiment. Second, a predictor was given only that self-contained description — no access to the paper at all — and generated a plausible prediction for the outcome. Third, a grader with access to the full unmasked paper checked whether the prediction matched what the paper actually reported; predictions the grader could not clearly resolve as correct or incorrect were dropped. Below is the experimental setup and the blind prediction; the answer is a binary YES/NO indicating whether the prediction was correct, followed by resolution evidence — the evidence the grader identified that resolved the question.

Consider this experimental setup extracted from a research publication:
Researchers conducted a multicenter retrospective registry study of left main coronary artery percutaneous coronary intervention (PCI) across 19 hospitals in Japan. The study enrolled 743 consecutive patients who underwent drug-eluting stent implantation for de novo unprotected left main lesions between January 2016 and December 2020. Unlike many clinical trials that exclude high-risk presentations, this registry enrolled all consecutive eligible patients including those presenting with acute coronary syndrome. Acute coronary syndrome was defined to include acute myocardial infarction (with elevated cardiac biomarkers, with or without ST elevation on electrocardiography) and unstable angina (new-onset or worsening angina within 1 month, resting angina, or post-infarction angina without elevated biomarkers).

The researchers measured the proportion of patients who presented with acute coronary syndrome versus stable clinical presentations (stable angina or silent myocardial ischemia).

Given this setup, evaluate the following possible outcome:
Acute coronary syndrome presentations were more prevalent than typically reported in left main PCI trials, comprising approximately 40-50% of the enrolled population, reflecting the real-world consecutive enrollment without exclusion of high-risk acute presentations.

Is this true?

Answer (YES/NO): NO